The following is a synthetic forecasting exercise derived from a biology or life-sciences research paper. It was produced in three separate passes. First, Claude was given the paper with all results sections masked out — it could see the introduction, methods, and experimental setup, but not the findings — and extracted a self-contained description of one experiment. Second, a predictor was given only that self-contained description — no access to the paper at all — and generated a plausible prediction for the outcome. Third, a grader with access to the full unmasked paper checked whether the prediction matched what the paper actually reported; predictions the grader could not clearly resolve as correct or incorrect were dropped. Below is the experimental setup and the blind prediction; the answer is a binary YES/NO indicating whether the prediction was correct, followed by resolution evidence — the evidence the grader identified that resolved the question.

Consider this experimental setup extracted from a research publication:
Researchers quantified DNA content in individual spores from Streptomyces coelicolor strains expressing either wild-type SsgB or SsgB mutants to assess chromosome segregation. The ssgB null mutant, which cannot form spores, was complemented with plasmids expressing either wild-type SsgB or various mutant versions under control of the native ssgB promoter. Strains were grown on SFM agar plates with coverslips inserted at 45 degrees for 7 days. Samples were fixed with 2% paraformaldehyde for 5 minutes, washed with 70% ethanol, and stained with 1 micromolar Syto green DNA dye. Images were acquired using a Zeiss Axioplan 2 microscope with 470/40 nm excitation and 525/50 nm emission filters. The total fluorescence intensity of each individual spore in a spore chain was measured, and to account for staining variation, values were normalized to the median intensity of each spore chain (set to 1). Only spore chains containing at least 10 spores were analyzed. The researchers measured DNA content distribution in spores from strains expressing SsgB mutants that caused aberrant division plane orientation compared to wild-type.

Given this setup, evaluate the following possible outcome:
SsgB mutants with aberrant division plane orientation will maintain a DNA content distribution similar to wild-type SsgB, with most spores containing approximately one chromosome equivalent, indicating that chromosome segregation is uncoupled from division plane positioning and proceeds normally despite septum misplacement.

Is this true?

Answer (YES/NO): NO